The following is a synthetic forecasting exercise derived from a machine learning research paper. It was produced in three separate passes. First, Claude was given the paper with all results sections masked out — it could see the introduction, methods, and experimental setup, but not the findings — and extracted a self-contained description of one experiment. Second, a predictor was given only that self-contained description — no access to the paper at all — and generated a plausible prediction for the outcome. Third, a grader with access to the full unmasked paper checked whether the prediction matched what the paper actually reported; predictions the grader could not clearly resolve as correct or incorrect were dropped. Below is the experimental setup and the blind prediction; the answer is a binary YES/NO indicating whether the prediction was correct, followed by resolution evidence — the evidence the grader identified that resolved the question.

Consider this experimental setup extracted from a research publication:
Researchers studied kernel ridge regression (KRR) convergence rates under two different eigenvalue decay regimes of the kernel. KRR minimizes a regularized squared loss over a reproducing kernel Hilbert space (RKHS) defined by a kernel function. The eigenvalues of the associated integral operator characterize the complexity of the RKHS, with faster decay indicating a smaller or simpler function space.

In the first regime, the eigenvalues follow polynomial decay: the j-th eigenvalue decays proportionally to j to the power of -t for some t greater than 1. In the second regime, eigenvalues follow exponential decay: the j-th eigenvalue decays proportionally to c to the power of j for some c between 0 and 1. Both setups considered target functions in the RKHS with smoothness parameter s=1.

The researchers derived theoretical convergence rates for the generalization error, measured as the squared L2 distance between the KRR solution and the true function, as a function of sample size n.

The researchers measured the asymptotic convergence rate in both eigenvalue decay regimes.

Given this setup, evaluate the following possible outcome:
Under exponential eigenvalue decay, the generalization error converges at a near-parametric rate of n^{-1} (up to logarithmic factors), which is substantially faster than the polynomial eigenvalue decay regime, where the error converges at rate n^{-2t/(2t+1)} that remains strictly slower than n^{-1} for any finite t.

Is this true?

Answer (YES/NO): NO